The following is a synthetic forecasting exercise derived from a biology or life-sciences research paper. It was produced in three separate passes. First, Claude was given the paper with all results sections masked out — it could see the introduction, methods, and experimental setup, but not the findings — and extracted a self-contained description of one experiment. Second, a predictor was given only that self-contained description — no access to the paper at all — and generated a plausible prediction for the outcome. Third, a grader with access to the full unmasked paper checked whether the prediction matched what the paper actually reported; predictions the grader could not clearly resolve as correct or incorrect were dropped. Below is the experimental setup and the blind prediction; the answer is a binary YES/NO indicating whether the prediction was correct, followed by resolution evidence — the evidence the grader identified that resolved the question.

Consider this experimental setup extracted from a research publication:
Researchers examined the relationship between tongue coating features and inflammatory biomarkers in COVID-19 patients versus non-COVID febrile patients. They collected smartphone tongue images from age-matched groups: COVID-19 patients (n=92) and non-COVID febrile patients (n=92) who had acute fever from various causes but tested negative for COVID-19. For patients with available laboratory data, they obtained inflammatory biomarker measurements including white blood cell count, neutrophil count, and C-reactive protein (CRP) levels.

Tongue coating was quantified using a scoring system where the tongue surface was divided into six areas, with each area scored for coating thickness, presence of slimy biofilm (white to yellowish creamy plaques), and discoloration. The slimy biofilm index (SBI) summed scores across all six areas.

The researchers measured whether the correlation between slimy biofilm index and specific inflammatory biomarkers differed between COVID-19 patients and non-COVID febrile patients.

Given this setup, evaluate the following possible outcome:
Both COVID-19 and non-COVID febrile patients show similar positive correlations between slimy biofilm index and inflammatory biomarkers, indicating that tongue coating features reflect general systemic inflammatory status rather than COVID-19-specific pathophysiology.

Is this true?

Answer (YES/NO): NO